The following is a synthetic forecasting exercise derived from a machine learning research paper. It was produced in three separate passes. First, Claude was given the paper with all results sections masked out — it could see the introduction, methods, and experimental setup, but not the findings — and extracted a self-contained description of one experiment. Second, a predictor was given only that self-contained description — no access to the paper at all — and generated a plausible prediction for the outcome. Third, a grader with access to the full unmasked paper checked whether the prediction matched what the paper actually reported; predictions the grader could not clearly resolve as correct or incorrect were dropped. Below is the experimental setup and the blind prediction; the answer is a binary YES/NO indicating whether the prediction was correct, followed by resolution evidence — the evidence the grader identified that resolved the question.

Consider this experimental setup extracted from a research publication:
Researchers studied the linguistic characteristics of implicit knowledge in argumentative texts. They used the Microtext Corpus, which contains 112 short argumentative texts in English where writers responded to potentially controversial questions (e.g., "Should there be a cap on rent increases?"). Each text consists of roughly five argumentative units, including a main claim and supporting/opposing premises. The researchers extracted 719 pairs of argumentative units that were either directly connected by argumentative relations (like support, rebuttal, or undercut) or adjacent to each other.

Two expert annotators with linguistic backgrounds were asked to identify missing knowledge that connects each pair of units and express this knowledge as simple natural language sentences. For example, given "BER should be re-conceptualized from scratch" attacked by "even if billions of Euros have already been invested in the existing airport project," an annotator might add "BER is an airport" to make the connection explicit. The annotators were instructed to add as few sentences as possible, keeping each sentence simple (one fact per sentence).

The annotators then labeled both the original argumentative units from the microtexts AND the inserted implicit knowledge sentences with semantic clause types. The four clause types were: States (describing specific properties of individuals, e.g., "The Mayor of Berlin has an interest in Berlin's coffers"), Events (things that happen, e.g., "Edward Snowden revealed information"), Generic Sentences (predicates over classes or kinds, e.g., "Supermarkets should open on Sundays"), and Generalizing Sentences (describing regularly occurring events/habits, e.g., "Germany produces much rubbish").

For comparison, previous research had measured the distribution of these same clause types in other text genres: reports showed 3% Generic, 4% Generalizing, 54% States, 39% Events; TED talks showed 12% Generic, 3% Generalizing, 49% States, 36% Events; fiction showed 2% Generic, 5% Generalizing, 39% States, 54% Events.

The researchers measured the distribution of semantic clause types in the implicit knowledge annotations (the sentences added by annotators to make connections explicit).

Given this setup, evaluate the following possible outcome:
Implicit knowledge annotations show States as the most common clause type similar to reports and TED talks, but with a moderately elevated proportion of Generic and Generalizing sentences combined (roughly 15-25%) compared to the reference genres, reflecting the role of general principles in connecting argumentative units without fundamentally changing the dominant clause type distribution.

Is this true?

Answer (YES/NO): NO